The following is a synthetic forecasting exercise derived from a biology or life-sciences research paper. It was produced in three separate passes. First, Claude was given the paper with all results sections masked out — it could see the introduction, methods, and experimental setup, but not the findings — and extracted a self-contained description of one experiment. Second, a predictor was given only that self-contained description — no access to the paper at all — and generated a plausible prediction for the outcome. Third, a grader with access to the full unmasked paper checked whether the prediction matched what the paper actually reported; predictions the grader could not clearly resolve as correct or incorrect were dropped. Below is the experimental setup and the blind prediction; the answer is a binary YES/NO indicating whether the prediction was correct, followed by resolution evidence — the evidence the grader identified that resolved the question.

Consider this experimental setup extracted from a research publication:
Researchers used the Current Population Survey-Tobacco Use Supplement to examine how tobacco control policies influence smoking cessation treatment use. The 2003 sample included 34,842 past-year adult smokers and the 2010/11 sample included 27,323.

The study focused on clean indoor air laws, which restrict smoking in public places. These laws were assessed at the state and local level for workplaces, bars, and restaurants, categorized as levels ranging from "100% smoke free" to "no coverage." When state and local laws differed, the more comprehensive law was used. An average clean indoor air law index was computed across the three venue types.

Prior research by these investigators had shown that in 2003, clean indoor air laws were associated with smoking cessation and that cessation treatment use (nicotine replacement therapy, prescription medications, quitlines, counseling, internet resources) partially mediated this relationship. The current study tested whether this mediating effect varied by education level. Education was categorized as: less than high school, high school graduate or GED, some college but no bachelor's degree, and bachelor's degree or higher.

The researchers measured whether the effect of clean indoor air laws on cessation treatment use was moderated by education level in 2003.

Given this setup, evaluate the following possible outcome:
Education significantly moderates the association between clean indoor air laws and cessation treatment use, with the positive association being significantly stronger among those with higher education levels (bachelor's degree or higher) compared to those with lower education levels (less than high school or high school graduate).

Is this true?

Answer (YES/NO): NO